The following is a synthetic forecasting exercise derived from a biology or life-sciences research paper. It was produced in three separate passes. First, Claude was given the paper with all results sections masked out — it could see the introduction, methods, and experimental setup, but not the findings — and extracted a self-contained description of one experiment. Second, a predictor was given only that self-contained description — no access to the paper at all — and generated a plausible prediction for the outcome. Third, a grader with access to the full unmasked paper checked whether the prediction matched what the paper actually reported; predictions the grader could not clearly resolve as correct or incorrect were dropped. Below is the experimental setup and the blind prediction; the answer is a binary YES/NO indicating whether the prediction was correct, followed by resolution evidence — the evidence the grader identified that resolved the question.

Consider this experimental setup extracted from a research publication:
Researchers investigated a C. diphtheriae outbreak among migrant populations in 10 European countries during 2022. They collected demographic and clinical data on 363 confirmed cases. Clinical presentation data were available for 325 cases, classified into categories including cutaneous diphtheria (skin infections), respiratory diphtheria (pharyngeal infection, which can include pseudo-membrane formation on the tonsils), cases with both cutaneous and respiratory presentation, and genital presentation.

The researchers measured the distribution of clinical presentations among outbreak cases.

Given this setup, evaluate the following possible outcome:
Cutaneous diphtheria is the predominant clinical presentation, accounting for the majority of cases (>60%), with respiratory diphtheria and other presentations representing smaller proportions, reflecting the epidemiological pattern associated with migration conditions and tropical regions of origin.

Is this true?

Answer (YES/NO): YES